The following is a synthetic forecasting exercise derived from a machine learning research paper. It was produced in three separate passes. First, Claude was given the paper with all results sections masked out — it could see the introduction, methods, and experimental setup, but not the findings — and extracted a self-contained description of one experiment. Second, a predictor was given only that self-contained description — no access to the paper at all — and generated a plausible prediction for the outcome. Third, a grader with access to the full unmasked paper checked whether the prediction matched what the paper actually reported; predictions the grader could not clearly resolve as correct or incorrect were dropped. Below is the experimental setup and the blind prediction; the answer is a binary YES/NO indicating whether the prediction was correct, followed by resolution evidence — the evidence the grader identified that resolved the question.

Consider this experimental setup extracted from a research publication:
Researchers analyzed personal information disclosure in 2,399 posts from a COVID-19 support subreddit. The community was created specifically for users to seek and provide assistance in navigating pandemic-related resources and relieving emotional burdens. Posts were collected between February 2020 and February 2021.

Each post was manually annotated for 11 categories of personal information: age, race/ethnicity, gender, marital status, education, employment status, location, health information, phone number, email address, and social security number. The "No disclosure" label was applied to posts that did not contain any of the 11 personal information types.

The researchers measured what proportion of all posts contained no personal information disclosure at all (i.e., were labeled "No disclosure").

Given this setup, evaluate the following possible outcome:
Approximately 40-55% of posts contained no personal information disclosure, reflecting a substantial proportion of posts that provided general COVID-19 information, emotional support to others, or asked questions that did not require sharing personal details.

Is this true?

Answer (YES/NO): NO